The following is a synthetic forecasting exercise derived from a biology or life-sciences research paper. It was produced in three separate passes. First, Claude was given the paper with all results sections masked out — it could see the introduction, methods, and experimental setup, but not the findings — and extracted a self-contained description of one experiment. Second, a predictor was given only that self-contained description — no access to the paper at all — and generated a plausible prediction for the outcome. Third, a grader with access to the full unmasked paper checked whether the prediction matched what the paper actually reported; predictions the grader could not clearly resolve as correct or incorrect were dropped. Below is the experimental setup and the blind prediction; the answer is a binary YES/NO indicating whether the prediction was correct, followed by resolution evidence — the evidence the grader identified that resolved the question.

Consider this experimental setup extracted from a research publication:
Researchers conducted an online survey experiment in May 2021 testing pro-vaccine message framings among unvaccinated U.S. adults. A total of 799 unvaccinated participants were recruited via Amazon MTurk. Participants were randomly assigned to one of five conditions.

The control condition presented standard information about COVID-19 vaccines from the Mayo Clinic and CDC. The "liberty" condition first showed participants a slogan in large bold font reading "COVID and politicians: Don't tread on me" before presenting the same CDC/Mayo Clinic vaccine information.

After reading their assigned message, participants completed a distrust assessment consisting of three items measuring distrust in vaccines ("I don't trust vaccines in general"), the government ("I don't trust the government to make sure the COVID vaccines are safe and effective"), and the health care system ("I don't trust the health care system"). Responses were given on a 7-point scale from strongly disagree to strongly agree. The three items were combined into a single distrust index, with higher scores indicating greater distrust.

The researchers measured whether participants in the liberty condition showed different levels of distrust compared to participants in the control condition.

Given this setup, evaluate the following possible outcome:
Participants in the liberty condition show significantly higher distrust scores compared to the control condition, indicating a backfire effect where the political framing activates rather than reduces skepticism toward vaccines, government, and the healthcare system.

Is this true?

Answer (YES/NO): NO